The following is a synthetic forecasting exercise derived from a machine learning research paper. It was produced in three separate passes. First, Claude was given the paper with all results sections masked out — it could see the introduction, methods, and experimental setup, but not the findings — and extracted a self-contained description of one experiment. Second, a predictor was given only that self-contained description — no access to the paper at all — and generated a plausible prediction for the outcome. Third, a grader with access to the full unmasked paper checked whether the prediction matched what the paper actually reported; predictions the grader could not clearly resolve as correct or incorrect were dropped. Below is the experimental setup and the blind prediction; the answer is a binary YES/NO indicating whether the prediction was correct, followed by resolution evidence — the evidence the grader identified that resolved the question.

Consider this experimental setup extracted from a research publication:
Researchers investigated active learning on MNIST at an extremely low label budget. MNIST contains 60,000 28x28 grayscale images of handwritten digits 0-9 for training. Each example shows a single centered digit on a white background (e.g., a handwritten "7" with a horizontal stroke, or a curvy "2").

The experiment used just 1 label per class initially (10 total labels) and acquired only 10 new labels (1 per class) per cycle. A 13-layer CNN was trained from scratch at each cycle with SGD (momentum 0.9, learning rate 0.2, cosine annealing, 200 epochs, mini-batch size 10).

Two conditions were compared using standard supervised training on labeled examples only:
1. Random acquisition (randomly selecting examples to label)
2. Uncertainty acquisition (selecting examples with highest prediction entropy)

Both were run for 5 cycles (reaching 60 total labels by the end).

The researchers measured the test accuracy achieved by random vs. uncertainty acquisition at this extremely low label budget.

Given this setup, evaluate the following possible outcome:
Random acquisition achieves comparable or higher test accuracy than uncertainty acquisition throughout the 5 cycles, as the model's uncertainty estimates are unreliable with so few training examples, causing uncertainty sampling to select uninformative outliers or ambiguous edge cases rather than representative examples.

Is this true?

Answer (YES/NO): YES